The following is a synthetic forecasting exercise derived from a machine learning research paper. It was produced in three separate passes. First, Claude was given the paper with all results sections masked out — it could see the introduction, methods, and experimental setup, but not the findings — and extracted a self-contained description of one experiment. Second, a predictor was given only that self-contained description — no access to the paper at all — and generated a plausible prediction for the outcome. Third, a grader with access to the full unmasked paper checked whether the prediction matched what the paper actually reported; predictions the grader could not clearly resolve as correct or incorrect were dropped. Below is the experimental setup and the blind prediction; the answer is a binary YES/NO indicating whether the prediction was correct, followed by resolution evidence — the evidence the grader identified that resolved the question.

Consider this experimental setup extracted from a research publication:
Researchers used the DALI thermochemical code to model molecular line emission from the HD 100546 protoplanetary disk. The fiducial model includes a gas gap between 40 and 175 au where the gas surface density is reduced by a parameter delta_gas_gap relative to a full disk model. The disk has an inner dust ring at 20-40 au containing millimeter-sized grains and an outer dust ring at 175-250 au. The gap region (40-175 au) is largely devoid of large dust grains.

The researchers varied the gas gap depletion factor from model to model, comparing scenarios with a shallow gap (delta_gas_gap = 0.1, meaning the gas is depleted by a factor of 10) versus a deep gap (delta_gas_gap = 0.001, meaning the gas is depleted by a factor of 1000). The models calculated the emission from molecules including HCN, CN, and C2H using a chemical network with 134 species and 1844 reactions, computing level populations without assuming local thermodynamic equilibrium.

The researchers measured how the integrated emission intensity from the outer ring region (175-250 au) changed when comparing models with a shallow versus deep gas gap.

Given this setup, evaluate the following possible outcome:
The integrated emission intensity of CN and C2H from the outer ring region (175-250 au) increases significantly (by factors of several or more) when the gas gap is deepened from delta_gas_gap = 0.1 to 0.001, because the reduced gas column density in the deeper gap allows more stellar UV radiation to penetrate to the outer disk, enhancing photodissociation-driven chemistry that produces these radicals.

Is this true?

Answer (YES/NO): NO